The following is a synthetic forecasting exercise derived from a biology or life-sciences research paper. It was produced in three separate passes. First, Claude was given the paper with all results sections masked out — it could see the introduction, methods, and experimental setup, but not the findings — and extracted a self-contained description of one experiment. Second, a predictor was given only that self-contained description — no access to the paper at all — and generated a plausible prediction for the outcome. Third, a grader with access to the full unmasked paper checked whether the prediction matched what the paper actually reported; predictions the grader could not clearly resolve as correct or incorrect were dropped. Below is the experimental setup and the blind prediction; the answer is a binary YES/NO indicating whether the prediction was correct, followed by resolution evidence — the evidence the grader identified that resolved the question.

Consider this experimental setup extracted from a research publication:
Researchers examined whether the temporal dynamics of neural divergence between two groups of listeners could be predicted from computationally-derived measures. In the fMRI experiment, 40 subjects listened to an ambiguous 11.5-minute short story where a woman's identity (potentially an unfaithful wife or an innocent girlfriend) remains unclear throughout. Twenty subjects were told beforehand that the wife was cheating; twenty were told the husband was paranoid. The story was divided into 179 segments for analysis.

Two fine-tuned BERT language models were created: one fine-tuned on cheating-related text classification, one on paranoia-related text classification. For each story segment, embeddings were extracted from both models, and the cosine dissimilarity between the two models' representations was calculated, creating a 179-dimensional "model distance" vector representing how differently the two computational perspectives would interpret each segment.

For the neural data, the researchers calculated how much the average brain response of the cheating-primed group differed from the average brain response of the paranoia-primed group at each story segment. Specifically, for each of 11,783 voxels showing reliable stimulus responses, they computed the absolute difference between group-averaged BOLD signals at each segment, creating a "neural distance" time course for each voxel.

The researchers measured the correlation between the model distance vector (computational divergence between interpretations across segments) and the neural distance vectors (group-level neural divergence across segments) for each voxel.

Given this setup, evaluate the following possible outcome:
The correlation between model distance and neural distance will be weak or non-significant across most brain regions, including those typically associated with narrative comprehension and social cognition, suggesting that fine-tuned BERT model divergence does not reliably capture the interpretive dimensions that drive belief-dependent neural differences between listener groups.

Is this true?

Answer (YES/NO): NO